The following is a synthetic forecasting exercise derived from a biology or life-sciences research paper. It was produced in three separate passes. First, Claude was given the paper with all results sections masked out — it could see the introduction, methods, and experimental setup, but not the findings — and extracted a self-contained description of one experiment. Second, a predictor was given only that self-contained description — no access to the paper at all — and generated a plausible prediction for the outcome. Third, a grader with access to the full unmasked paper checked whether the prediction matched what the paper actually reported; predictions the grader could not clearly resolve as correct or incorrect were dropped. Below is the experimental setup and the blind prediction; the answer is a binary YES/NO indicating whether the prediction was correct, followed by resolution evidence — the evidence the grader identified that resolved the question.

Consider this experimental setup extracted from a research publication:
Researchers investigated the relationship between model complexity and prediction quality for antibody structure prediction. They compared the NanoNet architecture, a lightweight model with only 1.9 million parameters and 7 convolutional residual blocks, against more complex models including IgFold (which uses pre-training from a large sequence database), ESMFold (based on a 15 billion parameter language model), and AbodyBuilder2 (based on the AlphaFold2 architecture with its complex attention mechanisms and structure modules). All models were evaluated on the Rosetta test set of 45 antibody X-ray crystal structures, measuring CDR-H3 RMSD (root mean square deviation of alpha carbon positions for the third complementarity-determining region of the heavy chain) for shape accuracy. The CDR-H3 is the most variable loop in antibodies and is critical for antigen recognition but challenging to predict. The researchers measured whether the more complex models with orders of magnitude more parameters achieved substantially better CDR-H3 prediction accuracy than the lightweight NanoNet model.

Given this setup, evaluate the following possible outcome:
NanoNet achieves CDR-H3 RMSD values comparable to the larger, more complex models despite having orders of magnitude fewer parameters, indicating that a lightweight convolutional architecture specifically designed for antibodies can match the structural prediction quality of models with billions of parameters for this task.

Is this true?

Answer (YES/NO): YES